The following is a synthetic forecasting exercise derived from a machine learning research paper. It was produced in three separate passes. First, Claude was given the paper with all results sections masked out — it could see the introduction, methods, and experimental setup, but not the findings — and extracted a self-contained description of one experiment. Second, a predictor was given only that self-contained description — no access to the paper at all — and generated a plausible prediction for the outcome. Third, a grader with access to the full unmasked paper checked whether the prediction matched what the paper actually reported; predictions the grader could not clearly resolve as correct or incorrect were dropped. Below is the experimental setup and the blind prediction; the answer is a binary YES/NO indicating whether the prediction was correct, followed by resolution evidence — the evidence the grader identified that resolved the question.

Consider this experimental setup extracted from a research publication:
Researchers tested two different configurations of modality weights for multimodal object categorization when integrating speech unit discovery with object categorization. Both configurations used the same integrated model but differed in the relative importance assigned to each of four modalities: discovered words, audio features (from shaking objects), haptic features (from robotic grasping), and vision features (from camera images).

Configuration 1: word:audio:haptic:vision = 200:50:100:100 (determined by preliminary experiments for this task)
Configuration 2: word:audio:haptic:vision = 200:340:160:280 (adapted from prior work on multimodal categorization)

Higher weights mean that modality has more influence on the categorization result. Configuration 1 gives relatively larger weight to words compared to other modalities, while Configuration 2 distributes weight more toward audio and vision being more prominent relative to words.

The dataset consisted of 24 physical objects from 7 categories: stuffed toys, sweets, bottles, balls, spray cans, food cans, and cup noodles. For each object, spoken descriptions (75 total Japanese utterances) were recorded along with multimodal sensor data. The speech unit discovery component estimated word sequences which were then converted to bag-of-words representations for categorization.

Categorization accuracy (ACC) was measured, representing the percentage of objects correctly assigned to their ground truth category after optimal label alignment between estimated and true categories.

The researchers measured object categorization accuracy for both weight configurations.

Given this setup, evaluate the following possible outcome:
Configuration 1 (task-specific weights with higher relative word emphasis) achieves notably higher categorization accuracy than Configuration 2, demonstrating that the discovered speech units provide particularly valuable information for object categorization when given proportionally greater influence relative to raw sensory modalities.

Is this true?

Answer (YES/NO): NO